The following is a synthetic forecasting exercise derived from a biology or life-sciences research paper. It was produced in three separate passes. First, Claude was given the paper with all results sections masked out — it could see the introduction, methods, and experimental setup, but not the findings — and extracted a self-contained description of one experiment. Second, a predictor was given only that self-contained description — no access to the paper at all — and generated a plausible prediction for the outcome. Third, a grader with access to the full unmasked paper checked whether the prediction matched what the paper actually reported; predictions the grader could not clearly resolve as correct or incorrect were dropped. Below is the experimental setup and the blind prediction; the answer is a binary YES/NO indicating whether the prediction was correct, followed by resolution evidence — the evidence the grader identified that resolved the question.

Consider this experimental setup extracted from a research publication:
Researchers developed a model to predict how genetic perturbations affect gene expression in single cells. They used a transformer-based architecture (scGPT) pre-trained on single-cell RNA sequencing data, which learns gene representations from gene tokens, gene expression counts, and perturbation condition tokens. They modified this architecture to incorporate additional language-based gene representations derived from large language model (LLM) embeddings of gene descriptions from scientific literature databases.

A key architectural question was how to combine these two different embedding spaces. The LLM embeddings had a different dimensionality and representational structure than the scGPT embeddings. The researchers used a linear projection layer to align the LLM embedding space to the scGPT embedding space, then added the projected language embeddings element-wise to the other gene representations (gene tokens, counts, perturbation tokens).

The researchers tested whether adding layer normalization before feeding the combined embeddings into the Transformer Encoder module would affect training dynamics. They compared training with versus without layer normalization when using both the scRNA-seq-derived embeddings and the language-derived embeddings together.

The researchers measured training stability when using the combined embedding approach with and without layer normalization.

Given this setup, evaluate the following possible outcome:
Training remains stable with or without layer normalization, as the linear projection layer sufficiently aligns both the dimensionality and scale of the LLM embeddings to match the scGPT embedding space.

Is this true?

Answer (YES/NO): NO